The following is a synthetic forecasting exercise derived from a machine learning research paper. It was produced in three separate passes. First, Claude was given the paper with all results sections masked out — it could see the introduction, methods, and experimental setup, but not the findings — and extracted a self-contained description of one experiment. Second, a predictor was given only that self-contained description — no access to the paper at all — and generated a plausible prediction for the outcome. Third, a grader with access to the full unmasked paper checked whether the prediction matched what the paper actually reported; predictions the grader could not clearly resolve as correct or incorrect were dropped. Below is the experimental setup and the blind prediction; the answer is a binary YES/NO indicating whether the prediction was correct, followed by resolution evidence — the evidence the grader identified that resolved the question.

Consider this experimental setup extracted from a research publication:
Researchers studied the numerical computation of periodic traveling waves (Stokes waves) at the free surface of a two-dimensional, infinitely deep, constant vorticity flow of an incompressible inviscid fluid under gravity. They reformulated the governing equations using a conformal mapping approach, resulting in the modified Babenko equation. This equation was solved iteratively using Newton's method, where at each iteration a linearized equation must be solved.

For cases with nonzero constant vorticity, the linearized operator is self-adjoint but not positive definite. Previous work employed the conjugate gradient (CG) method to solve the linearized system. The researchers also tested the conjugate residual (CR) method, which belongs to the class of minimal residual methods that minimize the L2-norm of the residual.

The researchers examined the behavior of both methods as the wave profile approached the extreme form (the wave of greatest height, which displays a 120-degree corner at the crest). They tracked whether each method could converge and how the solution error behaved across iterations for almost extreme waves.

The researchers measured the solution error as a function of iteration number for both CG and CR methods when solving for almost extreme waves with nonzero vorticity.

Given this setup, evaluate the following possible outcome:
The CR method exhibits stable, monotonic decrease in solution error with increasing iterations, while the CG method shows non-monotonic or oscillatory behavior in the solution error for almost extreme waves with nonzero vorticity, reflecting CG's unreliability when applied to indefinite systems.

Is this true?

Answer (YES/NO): YES